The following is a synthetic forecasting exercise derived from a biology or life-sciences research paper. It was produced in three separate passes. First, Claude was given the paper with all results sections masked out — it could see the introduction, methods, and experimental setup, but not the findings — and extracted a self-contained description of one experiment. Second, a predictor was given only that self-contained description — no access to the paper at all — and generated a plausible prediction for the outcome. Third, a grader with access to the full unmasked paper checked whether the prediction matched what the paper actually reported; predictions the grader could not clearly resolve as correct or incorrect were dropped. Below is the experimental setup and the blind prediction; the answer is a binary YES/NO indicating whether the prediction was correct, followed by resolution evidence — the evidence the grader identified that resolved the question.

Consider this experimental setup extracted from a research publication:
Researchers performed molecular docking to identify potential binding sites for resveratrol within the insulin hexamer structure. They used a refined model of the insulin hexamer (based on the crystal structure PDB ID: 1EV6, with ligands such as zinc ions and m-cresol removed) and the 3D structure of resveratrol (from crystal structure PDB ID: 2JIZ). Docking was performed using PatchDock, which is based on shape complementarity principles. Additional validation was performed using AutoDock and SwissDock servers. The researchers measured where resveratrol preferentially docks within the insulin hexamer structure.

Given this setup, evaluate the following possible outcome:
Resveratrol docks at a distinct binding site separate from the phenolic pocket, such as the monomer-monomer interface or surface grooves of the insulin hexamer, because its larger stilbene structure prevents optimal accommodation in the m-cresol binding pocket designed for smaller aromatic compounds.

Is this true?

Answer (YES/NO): NO